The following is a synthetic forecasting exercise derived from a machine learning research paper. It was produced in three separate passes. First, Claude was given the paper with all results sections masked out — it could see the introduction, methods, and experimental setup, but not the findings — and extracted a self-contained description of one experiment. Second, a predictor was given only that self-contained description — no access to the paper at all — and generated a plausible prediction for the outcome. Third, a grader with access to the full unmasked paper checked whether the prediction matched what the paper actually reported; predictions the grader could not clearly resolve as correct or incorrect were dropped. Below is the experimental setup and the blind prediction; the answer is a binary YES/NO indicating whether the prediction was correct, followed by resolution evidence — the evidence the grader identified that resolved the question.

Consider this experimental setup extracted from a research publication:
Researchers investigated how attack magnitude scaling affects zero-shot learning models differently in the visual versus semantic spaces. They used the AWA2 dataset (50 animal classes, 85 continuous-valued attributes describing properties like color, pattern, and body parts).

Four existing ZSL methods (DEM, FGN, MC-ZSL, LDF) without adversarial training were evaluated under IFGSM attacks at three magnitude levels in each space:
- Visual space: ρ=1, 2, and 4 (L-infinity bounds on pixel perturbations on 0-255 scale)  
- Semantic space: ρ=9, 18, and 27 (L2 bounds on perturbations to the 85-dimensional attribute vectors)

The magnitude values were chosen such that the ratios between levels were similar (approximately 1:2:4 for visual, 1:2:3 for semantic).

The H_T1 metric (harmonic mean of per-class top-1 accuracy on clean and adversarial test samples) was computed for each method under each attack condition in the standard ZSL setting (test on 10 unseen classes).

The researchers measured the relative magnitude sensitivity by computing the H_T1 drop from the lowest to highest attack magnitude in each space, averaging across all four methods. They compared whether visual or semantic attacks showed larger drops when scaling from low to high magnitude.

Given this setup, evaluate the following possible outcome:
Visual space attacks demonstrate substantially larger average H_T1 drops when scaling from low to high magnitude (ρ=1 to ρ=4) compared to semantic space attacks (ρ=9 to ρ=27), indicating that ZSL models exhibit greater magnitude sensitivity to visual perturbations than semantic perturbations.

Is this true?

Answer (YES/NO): YES